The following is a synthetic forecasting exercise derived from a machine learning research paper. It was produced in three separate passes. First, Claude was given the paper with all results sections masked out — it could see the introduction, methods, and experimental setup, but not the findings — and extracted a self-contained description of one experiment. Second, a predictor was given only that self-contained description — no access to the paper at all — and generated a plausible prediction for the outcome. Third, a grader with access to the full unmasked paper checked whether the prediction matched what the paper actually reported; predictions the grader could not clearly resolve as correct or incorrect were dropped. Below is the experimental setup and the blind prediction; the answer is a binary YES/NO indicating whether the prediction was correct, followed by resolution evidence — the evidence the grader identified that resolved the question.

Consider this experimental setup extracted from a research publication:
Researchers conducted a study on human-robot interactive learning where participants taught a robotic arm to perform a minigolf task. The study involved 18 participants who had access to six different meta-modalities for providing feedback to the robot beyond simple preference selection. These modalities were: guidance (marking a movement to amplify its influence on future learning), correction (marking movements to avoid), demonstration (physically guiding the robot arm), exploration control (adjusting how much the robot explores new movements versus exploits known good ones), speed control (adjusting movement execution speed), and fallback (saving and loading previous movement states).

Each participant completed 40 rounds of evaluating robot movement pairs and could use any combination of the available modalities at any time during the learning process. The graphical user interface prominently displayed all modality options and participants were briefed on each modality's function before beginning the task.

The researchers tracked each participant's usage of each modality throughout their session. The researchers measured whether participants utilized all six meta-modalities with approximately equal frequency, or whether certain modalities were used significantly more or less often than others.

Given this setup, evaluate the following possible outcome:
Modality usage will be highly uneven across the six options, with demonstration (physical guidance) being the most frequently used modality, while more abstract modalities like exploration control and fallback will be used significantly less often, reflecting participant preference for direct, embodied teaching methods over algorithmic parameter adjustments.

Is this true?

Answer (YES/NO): NO